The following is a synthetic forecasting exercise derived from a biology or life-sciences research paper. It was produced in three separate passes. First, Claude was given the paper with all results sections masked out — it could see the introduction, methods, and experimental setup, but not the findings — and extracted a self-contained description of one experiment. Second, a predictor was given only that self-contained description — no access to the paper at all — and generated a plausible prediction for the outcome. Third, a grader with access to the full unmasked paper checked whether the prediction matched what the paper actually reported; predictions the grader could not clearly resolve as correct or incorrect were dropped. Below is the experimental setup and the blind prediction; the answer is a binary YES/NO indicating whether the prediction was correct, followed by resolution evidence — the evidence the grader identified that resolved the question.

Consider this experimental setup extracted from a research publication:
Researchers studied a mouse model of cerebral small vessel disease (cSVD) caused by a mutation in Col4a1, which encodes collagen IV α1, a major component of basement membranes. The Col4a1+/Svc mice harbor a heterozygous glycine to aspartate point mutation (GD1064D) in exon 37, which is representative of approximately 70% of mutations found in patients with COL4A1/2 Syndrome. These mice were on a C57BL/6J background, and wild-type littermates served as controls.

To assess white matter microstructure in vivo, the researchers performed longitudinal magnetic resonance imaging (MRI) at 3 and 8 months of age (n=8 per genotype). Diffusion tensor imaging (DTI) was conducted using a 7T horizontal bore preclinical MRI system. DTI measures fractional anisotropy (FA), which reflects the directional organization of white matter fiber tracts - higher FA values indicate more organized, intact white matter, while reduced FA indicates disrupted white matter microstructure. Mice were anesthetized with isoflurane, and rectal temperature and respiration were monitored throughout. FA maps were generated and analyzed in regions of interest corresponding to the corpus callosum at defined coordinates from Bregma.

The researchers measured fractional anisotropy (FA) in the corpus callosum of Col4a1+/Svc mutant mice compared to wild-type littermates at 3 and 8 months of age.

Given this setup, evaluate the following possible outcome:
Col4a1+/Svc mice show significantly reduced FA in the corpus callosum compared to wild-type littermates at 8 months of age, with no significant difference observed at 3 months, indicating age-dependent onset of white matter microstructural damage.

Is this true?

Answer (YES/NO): NO